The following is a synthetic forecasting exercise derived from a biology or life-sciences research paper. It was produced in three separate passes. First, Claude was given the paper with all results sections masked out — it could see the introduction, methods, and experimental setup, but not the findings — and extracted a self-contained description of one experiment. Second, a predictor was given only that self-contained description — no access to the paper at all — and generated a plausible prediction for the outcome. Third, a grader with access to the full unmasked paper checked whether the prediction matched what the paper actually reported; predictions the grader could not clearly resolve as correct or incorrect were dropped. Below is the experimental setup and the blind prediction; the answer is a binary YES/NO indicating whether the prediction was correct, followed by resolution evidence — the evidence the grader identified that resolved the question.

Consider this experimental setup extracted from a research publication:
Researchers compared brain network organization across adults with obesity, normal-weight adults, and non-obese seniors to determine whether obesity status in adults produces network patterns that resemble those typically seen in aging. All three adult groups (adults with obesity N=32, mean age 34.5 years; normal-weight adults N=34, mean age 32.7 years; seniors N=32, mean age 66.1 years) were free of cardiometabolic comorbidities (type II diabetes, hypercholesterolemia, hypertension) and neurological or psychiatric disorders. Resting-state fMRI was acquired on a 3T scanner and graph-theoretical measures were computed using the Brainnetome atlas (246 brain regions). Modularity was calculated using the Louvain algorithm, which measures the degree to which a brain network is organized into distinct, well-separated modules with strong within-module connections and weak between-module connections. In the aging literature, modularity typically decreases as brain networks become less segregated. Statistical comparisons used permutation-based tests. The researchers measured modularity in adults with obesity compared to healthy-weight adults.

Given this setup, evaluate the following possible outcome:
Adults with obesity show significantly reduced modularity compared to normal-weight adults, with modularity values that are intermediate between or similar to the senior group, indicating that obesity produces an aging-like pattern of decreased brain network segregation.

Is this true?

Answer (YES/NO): NO